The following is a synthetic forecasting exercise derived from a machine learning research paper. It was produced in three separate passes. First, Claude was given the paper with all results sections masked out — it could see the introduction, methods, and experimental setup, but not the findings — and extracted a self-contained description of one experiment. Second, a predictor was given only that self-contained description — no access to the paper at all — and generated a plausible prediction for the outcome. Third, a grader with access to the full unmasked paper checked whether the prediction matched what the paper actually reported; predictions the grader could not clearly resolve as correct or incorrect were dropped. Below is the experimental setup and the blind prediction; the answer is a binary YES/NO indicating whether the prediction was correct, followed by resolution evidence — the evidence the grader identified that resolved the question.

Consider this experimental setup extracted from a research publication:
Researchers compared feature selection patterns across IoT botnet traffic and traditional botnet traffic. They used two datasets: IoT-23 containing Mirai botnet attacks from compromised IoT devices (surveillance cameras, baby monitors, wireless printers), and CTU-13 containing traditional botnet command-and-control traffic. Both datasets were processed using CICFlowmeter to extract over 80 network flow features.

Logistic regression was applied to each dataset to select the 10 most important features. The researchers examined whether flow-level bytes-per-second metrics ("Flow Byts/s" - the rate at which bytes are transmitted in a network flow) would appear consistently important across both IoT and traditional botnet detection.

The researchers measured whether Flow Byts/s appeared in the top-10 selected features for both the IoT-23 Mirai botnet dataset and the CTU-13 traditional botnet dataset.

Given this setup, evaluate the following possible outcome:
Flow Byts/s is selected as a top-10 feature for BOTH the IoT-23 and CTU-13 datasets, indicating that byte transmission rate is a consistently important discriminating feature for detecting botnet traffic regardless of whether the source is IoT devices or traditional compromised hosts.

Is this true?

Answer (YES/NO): NO